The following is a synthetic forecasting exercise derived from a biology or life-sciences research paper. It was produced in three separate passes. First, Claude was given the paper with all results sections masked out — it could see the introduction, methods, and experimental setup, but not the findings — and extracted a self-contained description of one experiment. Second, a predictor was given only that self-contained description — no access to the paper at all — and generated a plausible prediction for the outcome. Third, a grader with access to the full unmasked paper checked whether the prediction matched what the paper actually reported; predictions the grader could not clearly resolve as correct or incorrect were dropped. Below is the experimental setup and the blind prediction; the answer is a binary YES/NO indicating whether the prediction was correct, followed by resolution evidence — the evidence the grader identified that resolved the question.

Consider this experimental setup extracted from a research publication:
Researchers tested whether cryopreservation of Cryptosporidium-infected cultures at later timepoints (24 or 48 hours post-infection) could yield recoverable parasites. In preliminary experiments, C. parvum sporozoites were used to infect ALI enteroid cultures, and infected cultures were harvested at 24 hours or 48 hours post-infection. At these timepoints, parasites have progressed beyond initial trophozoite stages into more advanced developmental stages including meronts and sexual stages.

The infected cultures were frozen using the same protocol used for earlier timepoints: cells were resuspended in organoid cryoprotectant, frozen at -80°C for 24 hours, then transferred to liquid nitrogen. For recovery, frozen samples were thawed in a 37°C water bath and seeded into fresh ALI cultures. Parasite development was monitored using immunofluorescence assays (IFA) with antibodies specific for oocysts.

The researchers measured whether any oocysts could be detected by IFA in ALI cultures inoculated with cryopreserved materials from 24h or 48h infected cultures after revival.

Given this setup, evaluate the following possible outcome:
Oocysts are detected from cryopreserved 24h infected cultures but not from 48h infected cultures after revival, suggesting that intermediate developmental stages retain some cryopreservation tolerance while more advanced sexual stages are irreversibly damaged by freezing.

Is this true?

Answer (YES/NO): NO